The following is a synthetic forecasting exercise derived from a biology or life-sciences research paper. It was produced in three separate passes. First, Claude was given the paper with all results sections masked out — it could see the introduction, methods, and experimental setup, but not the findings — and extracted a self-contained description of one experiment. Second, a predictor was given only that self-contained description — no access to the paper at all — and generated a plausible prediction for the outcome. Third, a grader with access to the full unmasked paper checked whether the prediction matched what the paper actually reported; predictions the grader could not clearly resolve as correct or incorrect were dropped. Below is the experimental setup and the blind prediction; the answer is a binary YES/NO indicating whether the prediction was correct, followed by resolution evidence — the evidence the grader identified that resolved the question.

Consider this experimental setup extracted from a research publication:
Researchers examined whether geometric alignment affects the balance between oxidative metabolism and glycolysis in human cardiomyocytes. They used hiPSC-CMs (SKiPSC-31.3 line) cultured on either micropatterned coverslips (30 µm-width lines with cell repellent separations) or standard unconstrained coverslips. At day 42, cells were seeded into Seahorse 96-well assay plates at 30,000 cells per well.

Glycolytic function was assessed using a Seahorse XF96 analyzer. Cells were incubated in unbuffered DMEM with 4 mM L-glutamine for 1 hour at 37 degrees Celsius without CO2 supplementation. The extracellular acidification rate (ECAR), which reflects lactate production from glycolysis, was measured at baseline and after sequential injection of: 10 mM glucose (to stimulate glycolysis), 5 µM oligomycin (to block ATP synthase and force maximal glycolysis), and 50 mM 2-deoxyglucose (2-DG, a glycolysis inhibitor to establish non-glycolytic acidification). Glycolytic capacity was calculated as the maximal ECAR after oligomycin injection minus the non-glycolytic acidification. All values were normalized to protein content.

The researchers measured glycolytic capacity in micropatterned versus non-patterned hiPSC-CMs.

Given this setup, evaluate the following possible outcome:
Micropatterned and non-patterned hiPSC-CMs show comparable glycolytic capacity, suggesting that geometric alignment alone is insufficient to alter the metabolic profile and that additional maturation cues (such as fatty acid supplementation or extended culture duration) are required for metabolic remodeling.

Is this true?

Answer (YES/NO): NO